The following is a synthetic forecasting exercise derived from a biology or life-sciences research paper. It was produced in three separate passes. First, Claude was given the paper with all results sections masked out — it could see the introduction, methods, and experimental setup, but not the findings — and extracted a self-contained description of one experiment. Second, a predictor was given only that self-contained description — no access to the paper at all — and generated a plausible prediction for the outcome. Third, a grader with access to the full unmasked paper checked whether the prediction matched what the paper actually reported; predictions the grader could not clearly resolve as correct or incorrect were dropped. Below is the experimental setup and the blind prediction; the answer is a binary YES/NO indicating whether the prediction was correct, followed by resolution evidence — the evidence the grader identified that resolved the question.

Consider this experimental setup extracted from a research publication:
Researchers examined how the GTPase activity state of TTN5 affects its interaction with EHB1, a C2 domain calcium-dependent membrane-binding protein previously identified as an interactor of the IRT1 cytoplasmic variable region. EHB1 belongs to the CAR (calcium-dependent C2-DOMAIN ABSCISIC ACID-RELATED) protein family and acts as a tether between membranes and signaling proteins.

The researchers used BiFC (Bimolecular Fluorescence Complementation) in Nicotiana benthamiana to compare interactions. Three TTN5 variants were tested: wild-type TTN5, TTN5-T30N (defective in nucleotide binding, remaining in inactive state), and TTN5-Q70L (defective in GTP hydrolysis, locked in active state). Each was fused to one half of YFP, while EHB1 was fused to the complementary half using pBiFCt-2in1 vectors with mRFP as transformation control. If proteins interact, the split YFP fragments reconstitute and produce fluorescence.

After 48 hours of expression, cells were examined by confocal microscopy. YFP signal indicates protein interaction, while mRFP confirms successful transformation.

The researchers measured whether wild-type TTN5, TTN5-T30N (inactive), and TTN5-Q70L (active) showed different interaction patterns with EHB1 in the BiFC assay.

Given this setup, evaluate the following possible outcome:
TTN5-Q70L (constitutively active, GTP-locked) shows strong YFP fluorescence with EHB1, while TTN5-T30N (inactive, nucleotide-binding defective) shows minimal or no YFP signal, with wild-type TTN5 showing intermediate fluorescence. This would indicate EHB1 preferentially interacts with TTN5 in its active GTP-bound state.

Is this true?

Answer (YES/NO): NO